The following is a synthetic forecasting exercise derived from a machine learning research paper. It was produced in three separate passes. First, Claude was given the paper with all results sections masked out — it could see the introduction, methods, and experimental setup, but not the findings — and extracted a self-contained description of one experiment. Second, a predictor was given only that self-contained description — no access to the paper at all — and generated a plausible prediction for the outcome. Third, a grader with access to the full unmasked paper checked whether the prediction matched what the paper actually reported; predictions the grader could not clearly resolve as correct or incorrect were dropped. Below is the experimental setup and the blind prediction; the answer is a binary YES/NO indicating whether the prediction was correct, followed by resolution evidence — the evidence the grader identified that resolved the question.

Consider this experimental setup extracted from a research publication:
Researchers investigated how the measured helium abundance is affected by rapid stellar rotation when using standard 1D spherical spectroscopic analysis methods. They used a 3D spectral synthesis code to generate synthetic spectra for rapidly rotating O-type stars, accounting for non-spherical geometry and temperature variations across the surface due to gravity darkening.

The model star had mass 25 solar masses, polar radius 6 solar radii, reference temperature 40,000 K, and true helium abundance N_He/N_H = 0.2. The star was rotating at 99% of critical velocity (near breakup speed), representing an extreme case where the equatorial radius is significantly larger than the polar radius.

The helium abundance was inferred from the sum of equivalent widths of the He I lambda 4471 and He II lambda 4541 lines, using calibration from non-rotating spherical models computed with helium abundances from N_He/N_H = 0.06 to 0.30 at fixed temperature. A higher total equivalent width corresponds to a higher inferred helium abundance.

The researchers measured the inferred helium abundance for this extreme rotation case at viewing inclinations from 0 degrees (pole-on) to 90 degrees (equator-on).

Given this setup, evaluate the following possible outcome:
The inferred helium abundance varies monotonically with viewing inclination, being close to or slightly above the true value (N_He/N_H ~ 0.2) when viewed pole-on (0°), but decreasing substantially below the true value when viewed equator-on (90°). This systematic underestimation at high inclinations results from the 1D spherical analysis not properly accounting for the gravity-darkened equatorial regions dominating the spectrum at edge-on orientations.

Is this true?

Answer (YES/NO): NO